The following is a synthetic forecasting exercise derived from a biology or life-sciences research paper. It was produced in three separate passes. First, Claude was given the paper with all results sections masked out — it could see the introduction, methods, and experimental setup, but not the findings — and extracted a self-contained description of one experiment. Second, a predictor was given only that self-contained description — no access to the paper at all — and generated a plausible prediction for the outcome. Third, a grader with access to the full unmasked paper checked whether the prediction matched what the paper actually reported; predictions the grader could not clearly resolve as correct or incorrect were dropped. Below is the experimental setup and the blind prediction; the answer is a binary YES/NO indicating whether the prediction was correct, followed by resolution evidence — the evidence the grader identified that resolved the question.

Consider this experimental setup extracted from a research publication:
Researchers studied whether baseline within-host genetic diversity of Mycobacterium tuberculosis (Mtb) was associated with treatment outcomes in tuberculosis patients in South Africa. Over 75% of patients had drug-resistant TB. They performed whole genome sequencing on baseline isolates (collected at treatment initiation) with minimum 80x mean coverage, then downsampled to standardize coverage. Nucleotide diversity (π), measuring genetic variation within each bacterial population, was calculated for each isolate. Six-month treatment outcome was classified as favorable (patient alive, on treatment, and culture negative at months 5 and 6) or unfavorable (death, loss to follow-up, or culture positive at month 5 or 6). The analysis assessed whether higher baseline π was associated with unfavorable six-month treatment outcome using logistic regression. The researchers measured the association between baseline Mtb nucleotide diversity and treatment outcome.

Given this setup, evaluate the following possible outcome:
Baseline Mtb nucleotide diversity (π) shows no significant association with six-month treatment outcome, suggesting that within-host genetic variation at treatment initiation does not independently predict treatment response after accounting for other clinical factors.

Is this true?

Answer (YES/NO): YES